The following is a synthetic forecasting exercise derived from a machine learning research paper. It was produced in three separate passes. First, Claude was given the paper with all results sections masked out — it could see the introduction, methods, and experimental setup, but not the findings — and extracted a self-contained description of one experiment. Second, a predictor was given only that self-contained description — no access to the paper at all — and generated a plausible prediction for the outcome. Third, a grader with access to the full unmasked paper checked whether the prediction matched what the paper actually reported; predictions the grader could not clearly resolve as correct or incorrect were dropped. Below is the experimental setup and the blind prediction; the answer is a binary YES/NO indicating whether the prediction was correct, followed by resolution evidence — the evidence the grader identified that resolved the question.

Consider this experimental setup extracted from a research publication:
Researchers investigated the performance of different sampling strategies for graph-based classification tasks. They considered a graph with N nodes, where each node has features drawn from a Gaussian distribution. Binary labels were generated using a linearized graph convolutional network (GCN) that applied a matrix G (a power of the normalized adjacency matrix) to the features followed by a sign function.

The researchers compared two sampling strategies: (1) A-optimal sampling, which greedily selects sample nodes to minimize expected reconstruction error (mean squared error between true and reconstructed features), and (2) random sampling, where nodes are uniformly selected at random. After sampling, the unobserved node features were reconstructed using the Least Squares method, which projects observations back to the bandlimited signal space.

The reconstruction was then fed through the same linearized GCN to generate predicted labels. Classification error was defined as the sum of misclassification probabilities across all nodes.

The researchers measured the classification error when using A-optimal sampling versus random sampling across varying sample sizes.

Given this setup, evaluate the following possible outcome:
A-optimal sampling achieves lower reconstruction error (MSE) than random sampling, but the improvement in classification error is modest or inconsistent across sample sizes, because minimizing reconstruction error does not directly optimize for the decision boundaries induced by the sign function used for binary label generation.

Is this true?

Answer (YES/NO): NO